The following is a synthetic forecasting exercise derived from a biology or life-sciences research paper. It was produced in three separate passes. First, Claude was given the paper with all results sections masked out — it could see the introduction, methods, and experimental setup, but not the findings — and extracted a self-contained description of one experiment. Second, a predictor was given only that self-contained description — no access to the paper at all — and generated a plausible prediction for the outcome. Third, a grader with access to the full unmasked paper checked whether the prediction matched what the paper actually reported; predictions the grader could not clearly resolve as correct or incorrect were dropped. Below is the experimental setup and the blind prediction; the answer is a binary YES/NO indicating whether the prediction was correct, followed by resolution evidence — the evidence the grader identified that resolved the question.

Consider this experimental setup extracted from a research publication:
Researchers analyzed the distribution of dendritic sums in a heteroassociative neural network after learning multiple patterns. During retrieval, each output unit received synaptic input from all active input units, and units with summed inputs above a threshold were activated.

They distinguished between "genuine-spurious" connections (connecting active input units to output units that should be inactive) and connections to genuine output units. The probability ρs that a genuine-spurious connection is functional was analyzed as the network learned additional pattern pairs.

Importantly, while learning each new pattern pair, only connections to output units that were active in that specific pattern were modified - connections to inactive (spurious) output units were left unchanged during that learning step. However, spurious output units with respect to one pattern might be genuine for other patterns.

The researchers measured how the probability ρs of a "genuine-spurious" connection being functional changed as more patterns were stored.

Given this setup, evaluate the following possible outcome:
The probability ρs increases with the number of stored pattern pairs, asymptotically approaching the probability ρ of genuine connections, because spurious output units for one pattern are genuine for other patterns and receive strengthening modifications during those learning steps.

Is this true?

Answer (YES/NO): NO